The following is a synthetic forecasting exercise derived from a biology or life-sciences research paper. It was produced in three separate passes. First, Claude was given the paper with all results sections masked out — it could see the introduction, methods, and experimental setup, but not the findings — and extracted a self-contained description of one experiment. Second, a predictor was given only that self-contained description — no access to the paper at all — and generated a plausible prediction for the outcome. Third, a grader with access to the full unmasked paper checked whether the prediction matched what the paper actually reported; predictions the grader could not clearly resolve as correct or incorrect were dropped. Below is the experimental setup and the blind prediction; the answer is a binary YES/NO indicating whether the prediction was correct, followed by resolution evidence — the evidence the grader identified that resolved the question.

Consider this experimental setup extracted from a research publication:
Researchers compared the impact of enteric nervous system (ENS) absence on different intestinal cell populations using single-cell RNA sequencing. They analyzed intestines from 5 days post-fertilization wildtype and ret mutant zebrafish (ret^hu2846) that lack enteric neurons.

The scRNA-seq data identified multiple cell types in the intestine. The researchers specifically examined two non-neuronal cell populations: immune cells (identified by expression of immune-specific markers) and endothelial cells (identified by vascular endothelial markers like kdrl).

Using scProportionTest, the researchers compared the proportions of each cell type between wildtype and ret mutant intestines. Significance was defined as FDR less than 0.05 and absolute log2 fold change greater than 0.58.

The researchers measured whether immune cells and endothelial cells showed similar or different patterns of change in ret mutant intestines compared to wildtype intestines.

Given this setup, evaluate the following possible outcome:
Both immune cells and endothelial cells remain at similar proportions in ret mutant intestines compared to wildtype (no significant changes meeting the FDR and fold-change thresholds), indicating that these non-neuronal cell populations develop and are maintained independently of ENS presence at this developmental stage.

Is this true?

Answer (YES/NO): NO